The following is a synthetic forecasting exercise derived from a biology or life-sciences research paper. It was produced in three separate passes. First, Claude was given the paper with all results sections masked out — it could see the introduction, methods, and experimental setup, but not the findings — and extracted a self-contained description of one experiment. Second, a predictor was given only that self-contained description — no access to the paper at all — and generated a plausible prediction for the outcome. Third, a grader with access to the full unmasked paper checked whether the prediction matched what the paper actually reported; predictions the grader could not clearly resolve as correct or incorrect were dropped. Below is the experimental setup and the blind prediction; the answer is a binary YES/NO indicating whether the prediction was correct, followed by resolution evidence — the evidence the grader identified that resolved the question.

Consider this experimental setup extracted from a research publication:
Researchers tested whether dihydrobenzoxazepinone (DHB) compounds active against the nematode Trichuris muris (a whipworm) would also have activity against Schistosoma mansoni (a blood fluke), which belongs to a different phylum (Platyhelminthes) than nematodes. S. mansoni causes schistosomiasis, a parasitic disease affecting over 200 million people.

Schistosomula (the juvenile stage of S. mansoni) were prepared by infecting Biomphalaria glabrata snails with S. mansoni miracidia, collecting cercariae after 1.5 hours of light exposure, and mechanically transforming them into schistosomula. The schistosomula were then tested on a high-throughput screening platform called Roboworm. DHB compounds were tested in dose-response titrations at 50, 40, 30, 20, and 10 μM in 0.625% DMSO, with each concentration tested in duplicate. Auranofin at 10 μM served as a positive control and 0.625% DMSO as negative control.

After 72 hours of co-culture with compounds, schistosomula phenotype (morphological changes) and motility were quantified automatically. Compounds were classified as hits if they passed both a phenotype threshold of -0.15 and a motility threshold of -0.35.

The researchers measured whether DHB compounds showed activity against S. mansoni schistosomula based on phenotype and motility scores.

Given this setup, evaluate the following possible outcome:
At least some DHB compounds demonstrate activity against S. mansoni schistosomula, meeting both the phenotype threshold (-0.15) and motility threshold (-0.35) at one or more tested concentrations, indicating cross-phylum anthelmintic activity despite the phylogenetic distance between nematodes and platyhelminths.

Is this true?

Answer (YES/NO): YES